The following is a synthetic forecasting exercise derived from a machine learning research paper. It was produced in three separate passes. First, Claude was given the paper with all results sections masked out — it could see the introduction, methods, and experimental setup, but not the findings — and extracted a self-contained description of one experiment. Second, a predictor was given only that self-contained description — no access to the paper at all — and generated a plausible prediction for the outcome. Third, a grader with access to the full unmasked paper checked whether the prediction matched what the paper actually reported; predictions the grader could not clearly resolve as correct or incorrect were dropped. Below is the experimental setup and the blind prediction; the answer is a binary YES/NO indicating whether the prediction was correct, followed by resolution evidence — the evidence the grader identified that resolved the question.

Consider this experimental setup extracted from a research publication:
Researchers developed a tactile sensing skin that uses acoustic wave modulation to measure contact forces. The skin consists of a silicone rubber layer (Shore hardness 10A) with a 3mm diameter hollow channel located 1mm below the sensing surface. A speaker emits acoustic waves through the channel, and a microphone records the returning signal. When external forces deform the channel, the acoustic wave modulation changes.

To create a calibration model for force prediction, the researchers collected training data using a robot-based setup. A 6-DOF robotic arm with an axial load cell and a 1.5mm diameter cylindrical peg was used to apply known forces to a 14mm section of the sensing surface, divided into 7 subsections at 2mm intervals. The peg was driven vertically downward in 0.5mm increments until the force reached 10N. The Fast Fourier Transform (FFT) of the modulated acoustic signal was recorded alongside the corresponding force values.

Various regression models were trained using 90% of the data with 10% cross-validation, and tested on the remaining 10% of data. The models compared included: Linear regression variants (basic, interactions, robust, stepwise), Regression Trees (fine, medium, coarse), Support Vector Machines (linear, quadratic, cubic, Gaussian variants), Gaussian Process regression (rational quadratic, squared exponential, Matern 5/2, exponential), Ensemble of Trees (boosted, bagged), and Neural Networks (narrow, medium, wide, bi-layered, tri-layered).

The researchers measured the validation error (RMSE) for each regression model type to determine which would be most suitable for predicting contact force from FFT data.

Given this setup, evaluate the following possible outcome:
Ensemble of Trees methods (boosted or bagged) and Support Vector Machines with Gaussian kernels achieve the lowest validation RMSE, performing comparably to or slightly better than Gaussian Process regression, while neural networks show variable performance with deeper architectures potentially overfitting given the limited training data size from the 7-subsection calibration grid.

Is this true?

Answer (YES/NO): NO